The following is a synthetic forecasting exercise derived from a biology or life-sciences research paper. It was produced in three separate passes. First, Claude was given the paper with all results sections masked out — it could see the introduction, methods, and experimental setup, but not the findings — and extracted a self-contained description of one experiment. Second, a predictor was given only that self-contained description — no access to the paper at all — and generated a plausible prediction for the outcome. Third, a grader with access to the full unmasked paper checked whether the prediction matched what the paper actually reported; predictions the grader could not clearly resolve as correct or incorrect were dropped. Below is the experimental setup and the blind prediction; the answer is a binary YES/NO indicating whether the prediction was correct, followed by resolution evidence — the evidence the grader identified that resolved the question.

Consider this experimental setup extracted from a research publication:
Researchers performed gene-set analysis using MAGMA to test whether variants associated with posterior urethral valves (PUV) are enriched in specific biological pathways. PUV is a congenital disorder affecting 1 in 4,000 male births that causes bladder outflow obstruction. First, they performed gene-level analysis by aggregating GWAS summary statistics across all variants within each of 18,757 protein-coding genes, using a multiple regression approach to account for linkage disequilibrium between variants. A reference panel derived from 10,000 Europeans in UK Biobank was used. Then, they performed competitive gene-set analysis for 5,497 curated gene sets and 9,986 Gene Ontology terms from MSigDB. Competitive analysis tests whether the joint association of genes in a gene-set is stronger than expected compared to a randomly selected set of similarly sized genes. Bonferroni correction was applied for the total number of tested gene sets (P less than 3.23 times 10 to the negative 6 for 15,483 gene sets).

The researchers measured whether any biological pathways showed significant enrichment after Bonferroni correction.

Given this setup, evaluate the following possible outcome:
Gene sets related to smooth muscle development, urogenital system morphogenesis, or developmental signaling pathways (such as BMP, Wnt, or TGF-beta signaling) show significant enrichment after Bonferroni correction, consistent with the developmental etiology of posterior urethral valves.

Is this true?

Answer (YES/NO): NO